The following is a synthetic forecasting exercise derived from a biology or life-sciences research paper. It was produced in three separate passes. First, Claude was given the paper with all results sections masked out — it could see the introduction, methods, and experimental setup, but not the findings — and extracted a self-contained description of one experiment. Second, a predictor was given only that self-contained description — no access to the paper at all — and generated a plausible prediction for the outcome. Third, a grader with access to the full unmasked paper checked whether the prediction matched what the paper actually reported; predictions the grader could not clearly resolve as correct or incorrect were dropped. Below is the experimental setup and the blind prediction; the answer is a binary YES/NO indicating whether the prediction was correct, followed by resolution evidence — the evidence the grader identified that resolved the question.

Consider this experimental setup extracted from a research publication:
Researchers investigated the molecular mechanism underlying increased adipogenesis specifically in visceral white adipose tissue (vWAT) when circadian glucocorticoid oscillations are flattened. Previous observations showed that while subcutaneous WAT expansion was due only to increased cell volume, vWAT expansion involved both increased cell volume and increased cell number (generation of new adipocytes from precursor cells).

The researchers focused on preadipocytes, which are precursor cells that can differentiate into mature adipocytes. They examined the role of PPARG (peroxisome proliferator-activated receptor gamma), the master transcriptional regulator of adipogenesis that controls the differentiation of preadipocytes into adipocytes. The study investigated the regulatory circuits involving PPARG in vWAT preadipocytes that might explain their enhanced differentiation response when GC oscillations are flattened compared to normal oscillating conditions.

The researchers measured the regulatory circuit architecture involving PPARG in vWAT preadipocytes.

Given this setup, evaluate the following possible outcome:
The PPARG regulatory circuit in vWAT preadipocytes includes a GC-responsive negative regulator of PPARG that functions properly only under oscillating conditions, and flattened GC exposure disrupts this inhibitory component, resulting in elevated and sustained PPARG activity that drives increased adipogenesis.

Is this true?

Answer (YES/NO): NO